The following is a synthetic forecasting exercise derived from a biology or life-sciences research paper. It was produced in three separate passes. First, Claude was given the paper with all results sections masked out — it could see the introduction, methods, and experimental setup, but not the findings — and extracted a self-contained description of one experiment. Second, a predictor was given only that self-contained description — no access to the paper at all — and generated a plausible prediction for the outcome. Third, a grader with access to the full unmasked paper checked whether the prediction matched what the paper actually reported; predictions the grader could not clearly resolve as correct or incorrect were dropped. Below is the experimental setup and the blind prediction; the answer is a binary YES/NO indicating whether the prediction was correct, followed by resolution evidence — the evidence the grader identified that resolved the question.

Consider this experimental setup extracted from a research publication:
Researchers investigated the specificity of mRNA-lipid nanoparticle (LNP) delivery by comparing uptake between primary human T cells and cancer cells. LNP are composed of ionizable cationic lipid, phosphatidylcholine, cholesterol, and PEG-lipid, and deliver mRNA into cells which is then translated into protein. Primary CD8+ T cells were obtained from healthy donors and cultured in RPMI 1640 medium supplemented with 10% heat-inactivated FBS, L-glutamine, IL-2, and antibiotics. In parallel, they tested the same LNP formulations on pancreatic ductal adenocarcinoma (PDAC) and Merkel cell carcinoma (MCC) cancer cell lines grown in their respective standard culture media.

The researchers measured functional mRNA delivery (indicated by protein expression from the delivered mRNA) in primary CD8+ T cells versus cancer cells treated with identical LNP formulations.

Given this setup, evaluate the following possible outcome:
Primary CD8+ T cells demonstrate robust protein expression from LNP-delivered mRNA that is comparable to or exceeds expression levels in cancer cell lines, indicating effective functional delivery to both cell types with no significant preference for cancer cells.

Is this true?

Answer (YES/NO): NO